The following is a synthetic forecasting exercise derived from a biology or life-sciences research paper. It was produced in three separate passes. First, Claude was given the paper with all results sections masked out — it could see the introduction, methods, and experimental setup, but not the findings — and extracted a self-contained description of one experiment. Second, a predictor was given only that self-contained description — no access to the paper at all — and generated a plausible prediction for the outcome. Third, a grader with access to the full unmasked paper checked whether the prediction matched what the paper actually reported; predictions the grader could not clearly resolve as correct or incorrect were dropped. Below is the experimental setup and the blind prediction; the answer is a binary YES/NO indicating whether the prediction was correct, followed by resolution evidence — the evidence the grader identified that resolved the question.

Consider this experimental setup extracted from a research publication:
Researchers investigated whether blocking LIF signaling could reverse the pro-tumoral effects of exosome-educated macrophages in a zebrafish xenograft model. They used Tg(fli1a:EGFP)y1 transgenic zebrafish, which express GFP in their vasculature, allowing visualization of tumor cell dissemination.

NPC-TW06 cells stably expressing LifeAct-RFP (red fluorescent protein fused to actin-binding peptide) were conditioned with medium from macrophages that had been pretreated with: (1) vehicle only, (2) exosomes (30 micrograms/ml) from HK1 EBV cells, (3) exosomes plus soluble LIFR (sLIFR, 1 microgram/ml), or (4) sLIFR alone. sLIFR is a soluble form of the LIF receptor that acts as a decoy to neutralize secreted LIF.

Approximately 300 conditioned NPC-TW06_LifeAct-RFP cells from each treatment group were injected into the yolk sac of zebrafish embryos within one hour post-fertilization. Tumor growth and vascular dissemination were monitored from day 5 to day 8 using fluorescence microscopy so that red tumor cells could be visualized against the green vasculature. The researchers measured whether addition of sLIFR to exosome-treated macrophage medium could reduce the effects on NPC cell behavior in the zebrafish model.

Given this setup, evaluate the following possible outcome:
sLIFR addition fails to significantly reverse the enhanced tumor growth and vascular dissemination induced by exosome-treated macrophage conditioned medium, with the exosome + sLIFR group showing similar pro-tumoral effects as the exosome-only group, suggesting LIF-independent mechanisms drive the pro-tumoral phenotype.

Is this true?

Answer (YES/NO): NO